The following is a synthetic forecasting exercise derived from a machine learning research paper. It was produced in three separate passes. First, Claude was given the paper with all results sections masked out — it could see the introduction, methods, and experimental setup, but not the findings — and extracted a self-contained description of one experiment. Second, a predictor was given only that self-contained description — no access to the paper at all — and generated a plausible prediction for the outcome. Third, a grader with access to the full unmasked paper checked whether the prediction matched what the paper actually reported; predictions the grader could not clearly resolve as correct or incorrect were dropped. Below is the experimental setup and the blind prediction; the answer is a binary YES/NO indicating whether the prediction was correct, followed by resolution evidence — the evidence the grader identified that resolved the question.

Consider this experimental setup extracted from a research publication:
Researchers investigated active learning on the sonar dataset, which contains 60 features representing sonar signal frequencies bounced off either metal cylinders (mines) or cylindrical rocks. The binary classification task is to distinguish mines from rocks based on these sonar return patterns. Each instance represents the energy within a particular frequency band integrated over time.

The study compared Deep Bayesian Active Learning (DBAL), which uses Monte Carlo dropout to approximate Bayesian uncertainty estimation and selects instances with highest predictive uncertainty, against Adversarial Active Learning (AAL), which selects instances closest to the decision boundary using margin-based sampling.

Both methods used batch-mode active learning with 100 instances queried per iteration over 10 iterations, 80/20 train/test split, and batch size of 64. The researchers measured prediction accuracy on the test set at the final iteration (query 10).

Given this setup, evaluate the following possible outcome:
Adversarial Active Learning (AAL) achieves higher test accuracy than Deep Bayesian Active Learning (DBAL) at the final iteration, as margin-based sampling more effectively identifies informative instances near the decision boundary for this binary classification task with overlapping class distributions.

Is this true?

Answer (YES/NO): NO